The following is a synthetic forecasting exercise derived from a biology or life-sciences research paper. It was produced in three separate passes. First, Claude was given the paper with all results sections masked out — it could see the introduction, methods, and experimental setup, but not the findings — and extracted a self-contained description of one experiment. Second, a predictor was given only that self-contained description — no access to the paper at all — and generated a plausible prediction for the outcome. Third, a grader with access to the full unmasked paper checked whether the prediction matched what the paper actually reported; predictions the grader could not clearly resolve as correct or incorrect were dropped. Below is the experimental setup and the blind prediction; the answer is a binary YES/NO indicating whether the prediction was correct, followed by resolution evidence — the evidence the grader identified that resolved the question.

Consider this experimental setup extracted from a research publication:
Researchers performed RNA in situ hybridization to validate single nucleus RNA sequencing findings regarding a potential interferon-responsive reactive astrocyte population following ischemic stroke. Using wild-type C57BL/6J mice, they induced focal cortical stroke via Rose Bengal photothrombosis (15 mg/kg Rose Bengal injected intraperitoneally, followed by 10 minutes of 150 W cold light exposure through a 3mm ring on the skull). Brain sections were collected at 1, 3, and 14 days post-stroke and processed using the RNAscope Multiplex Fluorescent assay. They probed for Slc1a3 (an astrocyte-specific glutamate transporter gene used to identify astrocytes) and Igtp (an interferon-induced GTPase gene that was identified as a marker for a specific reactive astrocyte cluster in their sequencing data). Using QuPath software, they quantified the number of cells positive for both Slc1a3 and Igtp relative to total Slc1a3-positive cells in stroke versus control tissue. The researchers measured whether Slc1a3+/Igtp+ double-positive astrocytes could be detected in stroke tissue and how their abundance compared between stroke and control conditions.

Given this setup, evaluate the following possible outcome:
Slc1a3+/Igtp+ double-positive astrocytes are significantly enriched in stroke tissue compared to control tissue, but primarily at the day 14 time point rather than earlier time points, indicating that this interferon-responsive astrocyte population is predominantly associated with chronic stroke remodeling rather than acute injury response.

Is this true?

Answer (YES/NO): NO